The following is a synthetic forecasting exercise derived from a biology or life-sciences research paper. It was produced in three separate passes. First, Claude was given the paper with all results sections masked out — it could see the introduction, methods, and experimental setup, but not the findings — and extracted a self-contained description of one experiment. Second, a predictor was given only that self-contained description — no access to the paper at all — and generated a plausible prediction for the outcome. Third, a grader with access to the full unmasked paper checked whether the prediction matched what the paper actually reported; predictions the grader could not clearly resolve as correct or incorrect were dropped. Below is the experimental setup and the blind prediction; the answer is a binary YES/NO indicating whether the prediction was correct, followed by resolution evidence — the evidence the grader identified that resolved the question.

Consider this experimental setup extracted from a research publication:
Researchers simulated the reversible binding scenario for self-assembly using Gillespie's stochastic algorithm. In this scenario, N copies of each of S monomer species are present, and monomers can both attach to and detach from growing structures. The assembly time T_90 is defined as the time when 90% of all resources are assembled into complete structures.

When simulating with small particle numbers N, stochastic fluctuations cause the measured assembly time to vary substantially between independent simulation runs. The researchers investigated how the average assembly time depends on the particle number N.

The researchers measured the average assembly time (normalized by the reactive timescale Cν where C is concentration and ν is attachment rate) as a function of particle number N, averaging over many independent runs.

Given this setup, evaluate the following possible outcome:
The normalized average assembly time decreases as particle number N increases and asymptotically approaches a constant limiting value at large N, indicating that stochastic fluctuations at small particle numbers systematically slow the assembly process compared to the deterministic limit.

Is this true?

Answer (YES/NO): NO